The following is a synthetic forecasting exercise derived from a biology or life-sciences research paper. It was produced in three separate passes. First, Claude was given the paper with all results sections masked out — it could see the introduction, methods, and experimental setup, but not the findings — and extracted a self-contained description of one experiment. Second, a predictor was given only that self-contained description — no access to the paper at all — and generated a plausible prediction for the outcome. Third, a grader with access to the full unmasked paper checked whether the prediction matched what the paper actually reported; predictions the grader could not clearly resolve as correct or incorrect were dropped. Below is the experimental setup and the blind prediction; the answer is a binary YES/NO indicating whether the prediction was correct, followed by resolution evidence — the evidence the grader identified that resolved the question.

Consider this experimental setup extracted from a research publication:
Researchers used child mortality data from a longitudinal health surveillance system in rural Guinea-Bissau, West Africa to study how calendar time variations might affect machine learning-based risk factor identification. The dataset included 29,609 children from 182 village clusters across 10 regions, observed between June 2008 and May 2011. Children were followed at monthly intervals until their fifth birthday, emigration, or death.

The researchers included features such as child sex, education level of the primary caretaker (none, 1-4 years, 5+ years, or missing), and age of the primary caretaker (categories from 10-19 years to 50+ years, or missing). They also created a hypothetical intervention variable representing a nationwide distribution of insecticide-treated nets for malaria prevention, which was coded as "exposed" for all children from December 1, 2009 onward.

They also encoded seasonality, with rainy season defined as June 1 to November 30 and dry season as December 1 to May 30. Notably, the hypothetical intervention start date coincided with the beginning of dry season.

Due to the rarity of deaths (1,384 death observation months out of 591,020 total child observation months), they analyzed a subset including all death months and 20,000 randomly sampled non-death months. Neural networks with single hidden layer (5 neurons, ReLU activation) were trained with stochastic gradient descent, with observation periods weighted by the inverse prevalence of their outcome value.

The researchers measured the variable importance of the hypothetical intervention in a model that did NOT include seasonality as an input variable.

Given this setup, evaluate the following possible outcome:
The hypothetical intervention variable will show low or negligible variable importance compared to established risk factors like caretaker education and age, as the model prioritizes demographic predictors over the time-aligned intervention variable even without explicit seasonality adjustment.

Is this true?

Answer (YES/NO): NO